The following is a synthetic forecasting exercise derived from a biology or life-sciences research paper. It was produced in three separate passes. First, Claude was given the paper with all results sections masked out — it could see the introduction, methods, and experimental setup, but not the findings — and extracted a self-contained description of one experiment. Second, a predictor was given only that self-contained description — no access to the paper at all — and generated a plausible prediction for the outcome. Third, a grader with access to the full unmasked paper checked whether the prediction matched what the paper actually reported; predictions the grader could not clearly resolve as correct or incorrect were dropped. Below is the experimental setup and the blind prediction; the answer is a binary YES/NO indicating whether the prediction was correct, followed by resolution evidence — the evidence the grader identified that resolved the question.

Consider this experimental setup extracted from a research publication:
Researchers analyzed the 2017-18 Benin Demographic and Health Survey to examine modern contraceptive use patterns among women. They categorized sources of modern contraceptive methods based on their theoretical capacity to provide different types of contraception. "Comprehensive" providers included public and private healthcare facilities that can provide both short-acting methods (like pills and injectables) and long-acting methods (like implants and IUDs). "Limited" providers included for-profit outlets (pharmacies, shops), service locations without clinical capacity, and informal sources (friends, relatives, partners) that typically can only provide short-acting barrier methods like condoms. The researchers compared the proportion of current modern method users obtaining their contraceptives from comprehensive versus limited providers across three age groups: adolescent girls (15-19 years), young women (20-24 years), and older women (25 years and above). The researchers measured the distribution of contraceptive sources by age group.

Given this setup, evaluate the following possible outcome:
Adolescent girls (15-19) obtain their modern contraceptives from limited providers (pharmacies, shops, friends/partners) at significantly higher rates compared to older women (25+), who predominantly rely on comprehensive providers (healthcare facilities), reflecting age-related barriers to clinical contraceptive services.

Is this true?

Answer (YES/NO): YES